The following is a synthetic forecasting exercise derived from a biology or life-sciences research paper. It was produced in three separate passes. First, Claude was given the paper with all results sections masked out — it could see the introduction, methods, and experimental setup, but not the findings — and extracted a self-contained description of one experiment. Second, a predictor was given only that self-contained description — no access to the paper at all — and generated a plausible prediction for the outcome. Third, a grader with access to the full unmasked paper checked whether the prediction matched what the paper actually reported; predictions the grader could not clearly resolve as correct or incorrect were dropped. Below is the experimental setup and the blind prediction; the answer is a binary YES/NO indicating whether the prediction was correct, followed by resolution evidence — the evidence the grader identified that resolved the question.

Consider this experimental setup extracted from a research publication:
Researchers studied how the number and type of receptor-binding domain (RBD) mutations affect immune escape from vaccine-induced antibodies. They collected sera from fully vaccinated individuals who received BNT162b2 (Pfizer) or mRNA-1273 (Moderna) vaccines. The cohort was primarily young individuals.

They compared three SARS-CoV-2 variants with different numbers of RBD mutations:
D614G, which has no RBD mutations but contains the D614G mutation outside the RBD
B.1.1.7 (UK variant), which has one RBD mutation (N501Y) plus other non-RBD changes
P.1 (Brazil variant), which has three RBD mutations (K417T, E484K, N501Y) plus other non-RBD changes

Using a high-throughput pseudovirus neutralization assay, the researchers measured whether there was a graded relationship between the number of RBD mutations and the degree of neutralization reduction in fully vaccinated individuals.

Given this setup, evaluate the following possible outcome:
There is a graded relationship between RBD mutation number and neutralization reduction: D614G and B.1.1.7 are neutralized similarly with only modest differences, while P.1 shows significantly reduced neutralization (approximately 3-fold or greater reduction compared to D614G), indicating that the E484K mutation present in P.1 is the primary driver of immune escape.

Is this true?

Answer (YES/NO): YES